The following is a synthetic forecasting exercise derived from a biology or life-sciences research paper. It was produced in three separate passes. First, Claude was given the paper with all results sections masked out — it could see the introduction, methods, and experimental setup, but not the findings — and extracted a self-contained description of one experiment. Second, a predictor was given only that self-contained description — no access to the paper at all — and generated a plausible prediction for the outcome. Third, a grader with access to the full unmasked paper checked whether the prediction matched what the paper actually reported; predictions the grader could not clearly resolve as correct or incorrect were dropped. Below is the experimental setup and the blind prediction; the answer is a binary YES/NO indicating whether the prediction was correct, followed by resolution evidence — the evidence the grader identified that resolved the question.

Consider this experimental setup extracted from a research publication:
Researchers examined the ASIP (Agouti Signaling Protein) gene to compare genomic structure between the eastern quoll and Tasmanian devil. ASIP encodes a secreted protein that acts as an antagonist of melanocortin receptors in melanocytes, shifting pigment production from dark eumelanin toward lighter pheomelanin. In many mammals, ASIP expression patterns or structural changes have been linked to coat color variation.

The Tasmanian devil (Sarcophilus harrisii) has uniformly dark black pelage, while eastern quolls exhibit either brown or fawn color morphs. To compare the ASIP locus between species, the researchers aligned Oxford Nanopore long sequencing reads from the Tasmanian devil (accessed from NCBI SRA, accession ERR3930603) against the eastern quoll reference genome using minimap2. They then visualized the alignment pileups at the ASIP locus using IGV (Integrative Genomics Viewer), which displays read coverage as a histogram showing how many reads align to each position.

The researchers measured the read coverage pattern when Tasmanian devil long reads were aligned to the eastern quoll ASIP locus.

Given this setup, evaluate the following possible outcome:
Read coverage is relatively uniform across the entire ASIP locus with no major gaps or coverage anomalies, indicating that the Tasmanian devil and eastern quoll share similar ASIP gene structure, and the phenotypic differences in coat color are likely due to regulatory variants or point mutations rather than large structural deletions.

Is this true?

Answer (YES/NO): NO